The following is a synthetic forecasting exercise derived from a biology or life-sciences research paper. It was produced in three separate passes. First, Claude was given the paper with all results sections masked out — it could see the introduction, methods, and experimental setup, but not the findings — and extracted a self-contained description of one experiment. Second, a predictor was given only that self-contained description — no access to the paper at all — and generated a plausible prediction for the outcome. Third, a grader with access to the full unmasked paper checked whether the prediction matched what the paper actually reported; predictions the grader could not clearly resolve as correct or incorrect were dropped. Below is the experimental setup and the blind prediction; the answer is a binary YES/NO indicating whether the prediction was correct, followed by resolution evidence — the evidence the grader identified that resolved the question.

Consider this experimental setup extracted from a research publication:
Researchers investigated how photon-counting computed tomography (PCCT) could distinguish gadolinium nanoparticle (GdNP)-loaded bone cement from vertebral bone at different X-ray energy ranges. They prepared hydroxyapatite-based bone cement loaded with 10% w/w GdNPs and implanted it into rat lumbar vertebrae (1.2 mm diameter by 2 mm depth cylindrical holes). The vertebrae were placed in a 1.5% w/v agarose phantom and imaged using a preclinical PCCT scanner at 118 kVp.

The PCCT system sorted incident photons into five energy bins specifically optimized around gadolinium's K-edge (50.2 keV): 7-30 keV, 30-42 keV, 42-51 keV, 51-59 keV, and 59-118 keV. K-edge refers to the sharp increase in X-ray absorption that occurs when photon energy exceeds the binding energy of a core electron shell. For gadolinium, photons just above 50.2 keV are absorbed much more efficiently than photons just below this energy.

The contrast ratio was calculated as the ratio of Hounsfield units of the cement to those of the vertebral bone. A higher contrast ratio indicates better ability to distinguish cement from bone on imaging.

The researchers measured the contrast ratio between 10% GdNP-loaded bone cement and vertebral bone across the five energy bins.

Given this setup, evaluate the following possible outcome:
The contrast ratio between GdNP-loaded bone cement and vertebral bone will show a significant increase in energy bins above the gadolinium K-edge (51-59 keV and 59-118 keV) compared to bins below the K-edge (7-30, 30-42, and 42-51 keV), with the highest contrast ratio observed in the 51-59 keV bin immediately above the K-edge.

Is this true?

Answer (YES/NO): NO